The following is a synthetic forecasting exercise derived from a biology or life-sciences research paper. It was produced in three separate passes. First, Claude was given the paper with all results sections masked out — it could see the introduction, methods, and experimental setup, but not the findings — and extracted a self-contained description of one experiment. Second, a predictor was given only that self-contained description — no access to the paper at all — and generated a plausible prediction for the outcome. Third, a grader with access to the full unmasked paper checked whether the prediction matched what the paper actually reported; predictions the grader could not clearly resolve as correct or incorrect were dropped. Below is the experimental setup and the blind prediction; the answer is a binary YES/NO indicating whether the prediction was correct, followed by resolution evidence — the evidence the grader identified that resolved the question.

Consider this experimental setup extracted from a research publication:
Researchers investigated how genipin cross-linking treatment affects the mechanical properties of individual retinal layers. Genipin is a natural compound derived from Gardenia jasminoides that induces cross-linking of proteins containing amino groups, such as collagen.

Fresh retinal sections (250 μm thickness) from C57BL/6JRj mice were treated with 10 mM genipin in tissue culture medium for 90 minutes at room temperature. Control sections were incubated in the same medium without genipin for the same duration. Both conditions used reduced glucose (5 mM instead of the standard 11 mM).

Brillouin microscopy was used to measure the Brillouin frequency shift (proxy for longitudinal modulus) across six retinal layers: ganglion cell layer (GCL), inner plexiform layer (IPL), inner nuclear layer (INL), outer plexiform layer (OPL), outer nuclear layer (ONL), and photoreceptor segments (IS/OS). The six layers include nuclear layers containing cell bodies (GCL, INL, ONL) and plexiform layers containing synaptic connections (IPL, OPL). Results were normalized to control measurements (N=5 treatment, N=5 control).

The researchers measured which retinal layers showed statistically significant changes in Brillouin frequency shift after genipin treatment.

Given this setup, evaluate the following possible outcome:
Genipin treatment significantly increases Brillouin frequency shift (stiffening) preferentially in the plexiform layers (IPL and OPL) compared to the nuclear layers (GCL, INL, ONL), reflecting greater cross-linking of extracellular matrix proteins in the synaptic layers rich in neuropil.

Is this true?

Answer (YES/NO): NO